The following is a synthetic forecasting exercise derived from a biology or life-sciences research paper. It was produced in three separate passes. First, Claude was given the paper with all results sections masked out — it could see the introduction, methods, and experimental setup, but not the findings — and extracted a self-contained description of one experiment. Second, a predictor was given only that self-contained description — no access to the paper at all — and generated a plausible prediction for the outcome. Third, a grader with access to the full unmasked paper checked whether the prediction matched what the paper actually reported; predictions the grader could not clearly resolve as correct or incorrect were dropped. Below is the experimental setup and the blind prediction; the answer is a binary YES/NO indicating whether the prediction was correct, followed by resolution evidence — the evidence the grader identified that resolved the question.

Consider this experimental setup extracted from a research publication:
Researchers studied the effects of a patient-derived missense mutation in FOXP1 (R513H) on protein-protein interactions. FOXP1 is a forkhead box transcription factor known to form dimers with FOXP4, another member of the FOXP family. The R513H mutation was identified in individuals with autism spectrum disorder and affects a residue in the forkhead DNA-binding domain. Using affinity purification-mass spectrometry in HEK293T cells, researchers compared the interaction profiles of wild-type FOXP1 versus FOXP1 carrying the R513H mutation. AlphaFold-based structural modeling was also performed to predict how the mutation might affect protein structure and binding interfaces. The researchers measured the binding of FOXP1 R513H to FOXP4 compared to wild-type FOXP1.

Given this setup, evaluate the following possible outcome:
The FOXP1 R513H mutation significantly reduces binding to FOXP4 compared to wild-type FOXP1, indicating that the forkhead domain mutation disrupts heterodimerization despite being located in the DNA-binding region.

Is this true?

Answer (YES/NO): YES